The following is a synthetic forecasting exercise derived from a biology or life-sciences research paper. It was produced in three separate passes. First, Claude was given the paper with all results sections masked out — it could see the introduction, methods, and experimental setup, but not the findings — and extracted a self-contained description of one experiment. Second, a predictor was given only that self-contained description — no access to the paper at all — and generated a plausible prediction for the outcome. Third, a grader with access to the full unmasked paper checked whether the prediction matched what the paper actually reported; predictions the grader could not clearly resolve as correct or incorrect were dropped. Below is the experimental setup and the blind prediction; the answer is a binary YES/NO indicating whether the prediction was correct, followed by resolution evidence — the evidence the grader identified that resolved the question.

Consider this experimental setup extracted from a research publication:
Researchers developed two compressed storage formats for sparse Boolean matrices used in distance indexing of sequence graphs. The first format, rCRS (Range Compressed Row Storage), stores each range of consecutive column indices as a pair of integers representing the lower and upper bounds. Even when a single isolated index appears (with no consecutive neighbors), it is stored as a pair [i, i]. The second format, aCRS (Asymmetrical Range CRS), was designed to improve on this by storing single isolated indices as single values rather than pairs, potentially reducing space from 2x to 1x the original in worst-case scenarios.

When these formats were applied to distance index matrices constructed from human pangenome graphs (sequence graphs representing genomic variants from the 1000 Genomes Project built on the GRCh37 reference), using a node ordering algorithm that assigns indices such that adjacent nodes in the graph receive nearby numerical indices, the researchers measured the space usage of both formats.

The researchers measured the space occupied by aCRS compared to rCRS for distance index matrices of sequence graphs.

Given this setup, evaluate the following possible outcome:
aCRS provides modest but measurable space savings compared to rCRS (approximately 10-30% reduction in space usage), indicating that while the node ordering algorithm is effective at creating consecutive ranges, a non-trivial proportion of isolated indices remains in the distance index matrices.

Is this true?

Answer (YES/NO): NO